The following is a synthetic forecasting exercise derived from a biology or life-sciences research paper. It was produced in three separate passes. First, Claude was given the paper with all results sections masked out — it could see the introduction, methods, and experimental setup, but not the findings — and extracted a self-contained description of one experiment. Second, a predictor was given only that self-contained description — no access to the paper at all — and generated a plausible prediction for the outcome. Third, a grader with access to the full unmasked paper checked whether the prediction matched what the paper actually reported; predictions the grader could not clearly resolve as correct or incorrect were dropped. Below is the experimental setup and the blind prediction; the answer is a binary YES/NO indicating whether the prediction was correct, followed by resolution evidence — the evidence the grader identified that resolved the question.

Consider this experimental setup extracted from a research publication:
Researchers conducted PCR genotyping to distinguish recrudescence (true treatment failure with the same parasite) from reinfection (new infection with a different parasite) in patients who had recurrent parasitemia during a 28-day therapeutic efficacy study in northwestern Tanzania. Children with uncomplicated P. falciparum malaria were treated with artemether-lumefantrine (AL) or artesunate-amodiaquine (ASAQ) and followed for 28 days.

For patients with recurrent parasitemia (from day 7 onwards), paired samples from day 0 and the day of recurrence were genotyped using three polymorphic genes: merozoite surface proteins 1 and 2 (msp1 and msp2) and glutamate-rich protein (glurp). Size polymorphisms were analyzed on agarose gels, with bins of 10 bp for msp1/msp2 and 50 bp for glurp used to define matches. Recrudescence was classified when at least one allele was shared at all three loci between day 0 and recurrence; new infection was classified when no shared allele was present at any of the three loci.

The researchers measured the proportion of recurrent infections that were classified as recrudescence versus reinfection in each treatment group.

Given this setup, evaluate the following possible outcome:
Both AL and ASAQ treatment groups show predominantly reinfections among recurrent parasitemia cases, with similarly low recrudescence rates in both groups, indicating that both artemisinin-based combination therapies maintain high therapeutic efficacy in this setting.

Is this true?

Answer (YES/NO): YES